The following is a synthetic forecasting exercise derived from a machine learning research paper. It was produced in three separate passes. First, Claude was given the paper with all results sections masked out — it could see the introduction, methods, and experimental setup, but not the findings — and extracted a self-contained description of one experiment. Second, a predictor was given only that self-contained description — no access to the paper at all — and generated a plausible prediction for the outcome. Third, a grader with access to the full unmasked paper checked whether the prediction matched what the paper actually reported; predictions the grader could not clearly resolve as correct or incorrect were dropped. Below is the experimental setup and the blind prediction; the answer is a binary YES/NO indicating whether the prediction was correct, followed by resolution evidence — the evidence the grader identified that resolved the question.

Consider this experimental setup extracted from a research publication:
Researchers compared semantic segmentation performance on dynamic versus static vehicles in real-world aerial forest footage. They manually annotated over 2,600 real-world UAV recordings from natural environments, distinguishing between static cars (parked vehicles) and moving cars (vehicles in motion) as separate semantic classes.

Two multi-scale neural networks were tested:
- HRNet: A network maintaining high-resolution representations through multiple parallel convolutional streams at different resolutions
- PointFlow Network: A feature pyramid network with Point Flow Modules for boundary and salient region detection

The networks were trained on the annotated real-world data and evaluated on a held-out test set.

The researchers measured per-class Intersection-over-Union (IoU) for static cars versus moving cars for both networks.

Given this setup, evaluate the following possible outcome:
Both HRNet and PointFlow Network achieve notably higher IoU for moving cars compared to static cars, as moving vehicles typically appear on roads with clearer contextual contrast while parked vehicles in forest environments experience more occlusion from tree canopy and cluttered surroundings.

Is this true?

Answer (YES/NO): NO